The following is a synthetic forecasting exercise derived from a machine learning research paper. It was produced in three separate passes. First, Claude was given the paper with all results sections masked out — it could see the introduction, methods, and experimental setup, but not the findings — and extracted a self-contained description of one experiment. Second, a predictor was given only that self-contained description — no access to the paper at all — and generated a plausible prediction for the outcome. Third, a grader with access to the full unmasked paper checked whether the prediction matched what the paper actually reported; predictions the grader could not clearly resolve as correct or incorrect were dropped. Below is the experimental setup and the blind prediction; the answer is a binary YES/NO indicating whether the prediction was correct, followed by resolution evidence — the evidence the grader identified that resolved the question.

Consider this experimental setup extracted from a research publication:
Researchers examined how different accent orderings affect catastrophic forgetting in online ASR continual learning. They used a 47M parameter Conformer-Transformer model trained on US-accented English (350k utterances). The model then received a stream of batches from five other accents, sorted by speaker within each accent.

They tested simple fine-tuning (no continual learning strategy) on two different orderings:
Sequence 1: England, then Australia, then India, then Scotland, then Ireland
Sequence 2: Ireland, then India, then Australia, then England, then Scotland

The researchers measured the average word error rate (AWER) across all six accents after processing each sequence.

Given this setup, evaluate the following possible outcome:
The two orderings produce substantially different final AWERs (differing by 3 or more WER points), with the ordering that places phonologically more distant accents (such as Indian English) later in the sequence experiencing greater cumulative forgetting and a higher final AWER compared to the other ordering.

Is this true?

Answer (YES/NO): NO